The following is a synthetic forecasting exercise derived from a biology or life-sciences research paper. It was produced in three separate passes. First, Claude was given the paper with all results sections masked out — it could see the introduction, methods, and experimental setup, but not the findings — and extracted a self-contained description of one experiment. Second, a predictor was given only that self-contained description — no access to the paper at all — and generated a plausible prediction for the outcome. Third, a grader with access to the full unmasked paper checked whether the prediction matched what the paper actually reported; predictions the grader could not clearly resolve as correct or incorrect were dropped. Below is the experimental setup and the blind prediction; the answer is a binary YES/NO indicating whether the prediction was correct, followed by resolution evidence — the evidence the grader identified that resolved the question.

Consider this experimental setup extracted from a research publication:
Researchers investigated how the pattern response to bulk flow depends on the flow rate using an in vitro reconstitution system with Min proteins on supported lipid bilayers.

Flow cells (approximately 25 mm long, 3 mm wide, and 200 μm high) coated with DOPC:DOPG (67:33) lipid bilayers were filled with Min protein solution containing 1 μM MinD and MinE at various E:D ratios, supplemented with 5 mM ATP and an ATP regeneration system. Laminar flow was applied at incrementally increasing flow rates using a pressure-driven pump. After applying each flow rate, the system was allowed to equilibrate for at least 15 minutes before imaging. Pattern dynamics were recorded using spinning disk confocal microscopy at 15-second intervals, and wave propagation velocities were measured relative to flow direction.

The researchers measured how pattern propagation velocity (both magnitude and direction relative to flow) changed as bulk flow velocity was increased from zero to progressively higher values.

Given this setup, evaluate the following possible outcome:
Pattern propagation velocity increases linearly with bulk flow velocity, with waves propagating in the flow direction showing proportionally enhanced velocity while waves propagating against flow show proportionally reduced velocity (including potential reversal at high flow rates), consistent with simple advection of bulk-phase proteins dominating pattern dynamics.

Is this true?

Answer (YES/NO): NO